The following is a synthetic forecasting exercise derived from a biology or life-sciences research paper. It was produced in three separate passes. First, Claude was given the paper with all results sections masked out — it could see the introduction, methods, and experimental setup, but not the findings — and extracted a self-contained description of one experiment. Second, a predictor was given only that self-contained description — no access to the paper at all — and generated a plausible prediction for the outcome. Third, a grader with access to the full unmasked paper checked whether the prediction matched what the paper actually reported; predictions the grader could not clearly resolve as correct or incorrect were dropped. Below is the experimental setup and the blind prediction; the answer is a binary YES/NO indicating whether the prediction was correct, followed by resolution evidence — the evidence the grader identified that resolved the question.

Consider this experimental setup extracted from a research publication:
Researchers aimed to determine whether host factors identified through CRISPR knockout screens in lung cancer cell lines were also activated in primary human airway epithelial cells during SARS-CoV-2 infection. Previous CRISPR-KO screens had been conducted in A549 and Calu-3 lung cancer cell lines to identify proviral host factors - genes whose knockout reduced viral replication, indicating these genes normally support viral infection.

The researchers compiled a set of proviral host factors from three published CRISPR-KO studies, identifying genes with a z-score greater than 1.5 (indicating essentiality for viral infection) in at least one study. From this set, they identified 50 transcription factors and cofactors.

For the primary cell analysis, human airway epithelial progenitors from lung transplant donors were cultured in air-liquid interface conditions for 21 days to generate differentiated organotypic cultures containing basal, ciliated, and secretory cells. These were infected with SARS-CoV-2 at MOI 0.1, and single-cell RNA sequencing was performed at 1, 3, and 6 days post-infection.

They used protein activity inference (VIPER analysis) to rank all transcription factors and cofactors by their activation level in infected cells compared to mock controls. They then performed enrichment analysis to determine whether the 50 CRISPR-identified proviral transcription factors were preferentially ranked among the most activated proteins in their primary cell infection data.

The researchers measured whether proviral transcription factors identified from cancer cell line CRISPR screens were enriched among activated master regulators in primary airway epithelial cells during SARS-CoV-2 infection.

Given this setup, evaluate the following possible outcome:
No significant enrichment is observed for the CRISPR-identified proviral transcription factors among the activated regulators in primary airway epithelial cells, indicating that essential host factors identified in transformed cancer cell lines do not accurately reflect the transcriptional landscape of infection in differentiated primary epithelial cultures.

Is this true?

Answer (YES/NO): NO